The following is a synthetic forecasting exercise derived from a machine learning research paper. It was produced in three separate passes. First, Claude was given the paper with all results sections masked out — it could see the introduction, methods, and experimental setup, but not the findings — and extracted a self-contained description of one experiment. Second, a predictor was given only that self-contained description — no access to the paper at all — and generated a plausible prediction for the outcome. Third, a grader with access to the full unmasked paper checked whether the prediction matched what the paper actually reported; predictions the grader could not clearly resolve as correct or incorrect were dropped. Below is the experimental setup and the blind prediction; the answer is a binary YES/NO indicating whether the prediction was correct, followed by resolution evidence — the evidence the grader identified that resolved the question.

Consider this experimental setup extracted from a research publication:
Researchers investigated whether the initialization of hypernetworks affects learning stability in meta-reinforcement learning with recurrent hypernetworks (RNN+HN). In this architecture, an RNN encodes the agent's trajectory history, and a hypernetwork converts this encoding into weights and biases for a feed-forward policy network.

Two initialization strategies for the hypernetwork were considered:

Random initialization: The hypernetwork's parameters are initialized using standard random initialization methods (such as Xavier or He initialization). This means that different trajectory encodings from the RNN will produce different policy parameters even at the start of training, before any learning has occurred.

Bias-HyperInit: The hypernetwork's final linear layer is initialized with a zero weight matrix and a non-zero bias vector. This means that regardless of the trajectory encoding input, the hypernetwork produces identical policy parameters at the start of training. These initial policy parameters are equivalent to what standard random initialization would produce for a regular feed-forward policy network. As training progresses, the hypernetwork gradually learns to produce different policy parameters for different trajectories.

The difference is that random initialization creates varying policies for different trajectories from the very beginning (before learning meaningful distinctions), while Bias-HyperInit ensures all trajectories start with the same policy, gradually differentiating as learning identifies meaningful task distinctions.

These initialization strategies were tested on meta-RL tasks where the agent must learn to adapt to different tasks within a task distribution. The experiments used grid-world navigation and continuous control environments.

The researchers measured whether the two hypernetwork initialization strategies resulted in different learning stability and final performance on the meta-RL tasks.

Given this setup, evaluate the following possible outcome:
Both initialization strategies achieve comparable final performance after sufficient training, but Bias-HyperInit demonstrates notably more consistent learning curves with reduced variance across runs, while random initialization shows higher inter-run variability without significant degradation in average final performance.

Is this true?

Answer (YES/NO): NO